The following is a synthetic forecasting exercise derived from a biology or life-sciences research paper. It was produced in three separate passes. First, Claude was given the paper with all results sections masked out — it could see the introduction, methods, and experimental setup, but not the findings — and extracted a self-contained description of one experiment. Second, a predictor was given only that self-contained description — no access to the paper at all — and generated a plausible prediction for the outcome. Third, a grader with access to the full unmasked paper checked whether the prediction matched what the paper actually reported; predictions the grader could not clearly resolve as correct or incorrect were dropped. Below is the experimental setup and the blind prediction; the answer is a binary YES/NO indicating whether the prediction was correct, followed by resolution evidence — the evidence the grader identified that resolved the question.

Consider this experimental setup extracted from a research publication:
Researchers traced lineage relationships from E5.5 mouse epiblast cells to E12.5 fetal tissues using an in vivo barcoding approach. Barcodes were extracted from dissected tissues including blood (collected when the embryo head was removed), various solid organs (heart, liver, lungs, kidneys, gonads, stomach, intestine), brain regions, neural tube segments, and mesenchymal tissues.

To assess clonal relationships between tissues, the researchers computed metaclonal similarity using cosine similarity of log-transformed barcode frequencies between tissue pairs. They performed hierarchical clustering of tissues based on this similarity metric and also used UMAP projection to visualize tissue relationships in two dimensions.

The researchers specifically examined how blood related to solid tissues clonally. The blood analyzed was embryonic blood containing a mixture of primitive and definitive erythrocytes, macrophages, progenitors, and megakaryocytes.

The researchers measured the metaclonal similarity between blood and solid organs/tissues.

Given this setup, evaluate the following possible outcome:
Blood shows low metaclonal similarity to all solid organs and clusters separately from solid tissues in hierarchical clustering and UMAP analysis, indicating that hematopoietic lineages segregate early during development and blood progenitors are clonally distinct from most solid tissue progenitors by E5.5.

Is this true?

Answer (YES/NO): YES